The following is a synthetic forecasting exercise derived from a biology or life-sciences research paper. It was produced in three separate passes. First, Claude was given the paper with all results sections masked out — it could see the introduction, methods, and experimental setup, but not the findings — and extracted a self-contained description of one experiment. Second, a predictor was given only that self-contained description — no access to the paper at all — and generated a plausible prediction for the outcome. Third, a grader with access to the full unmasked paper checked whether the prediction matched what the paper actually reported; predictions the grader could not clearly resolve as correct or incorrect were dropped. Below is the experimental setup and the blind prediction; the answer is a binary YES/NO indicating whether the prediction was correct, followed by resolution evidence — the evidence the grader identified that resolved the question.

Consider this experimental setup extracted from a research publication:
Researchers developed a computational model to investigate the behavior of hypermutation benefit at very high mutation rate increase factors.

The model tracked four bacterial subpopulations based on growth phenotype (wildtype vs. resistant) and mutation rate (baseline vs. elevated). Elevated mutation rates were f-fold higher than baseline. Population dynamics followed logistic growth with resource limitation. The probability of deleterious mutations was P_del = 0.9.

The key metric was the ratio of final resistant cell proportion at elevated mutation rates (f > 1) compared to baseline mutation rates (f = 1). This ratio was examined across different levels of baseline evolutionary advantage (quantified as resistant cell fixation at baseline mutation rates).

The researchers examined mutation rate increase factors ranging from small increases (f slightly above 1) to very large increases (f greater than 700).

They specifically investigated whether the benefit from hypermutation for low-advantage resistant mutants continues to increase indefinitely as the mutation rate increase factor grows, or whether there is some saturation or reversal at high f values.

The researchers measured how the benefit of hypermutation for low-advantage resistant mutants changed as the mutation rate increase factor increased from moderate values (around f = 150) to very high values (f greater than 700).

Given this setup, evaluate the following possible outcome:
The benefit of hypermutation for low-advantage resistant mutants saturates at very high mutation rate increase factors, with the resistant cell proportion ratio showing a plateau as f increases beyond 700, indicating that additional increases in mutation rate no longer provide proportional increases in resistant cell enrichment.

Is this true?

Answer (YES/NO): NO